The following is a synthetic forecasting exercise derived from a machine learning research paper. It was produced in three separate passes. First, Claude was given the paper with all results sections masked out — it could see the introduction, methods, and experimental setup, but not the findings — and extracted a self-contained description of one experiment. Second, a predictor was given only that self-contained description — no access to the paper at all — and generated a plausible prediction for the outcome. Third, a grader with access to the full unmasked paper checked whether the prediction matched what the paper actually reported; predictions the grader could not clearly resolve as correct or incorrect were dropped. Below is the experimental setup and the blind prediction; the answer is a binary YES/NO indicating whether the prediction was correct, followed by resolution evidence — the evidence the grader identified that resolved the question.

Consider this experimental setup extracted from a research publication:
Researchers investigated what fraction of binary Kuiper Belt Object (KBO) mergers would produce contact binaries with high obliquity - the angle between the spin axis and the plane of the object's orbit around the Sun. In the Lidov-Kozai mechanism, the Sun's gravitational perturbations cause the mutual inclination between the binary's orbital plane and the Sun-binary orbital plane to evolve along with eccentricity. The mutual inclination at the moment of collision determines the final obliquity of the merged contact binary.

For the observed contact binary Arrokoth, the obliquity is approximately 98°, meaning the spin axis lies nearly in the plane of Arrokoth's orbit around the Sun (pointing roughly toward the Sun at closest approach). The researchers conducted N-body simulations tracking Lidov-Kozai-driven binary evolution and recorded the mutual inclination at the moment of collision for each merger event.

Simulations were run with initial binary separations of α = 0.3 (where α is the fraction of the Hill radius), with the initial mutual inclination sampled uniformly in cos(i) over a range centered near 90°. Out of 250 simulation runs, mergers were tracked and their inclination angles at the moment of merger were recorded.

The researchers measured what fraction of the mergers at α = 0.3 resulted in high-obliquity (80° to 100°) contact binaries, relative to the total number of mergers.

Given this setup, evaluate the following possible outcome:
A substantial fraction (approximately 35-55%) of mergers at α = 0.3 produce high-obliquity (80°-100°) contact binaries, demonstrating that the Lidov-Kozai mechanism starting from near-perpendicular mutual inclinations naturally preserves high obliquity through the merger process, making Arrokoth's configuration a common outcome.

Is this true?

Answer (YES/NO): NO